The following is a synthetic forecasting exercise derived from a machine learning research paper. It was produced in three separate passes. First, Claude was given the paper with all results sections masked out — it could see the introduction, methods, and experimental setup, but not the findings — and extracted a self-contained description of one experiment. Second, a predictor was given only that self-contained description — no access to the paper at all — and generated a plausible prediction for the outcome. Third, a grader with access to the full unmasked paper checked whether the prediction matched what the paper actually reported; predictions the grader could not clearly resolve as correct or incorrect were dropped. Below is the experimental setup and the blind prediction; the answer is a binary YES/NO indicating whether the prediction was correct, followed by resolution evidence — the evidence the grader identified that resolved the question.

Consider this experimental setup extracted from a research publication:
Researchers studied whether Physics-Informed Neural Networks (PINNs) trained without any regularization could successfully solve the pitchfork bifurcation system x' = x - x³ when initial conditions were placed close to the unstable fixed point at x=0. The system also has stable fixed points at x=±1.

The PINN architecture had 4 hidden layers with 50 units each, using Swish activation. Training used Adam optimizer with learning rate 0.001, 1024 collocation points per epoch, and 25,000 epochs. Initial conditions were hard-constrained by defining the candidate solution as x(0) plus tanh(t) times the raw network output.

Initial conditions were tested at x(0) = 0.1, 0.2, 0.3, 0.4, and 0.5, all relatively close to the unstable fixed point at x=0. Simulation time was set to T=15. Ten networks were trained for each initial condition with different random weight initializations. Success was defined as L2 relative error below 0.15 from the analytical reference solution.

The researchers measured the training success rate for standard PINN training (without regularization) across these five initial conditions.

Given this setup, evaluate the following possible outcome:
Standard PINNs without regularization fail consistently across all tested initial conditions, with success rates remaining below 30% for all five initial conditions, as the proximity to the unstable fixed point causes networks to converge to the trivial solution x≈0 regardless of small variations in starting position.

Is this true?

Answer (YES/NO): YES